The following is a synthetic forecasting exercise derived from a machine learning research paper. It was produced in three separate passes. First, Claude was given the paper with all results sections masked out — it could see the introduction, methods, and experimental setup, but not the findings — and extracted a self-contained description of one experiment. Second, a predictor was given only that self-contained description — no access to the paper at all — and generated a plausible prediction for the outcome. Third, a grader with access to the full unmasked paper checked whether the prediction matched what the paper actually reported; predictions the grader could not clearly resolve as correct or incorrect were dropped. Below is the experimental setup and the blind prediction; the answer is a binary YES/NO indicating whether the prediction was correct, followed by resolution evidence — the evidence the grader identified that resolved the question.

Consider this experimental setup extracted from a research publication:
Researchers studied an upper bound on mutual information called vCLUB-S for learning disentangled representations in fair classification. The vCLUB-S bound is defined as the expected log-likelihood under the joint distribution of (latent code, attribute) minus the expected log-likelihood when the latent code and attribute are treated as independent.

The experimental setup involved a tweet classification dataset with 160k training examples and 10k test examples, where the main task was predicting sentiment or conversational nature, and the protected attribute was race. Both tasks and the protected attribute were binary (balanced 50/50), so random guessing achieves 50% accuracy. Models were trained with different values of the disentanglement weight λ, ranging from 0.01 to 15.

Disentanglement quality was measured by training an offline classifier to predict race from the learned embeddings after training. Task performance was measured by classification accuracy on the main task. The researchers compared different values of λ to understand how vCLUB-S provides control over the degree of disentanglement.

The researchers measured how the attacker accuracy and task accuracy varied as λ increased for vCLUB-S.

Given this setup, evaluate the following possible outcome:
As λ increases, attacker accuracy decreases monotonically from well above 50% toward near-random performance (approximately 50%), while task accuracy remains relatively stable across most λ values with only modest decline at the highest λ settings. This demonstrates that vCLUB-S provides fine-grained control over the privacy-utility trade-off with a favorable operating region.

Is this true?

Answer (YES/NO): NO